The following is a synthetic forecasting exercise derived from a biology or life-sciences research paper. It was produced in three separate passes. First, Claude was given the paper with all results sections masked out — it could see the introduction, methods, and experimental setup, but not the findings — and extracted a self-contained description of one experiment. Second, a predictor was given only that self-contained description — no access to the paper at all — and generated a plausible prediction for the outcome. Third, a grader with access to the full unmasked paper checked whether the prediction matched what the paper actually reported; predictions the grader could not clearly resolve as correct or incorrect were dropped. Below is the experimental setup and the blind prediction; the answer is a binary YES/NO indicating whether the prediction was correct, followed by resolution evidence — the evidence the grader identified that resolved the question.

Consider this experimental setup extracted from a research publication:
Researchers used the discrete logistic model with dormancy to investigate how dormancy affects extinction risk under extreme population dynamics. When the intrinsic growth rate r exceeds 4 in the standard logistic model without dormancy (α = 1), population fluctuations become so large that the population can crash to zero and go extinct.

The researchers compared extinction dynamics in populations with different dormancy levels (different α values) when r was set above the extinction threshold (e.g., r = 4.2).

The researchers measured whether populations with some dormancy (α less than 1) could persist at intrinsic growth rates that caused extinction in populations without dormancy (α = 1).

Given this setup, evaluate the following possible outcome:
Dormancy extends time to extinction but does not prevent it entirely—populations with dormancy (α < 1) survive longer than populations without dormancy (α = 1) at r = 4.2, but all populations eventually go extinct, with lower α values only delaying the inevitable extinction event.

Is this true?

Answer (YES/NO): NO